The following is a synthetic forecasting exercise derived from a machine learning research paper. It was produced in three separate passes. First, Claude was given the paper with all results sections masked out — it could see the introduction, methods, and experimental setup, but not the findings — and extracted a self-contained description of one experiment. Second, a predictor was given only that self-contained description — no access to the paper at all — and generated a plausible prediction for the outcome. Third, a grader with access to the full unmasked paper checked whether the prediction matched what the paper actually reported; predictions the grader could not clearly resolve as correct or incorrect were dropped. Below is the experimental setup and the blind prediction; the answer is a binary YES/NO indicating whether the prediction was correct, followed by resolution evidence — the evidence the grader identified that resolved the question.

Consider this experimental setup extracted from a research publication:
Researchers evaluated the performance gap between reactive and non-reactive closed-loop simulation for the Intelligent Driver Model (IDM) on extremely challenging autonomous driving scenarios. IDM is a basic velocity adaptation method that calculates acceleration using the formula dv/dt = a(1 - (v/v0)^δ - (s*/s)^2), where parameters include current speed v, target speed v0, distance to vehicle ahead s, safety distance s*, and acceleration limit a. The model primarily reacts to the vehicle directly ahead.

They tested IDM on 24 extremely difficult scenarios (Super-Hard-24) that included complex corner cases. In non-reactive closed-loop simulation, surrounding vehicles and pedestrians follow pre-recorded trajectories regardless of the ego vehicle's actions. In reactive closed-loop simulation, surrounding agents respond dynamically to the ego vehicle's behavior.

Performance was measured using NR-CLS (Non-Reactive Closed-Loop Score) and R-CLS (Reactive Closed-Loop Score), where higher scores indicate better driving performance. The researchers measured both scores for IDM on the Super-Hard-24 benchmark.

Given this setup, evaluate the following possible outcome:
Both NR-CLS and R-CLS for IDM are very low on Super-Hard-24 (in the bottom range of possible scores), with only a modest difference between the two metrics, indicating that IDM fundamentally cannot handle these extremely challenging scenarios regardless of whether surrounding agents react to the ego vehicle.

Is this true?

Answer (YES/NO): NO